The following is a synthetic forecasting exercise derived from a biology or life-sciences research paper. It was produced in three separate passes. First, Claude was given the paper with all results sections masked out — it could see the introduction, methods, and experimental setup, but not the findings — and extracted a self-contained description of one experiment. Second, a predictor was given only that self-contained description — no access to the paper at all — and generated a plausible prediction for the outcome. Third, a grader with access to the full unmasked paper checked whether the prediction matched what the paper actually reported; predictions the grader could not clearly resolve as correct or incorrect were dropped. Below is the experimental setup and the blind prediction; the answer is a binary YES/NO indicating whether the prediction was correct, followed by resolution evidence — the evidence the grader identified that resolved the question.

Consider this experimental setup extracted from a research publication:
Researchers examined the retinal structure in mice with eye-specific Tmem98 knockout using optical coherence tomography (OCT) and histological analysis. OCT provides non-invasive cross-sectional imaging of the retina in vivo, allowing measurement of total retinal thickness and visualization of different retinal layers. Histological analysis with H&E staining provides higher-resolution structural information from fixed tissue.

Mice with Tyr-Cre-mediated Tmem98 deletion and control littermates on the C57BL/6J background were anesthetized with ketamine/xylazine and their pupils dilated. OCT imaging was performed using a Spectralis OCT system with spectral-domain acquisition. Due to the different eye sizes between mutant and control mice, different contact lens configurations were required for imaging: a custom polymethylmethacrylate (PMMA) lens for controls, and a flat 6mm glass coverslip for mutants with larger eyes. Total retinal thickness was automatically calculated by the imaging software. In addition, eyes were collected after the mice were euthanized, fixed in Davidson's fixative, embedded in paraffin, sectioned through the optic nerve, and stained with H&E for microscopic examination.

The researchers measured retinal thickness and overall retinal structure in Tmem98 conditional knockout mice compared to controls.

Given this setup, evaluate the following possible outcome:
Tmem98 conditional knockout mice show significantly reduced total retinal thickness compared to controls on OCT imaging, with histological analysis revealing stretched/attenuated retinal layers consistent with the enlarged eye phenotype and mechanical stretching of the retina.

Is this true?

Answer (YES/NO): YES